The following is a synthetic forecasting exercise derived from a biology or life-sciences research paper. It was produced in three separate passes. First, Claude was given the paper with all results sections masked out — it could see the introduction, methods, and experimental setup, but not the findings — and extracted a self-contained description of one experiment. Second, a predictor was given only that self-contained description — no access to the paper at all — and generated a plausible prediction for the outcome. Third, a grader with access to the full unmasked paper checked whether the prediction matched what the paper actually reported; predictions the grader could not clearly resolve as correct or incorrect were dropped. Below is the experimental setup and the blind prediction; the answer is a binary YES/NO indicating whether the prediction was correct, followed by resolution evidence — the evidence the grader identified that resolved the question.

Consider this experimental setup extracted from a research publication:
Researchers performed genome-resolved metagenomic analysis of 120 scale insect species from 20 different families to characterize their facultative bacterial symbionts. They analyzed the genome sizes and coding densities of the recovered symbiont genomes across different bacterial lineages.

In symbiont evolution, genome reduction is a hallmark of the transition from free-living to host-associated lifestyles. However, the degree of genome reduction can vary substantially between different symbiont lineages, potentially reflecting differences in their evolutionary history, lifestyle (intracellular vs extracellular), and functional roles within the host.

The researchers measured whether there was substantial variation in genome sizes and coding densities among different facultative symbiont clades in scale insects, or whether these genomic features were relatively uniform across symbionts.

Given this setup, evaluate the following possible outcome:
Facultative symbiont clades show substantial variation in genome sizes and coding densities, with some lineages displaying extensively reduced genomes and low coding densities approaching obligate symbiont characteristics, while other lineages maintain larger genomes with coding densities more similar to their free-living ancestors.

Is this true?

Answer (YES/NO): YES